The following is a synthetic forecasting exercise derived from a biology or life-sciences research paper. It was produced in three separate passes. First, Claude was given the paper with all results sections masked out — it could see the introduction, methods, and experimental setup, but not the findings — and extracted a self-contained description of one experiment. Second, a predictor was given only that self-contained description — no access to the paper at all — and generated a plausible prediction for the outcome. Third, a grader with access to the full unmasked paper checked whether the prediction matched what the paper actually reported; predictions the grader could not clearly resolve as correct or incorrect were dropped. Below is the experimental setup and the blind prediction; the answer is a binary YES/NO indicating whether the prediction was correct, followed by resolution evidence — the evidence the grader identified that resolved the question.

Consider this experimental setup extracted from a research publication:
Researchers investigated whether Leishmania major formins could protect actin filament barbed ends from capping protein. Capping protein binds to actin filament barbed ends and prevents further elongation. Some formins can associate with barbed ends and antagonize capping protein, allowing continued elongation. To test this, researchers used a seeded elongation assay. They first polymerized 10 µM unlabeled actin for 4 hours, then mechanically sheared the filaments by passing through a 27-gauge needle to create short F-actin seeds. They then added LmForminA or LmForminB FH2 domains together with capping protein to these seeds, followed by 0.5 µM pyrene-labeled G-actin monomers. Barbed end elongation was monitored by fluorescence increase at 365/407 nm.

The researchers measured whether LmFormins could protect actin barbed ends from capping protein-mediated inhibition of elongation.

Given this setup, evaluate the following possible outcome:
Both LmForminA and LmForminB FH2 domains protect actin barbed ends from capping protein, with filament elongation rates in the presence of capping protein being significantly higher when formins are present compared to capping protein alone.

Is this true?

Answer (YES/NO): YES